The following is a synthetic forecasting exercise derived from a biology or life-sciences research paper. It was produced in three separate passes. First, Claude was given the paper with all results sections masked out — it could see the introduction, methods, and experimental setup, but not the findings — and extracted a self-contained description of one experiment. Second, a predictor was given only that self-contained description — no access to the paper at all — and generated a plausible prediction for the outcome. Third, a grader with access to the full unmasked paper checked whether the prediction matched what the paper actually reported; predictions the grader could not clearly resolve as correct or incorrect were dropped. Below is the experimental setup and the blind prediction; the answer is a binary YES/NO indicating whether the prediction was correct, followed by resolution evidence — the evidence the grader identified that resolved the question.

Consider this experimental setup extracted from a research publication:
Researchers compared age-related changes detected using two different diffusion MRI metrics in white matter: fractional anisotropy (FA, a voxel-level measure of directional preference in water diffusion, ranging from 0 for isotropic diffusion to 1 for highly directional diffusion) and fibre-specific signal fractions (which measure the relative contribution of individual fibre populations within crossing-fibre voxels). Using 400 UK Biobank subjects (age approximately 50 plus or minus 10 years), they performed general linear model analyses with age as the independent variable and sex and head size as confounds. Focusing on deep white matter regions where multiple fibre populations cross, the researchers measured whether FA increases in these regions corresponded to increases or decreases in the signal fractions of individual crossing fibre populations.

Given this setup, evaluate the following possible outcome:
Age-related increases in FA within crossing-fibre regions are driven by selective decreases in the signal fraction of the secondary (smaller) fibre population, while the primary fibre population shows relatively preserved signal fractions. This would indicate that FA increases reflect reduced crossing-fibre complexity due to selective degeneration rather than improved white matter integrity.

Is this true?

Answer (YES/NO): NO